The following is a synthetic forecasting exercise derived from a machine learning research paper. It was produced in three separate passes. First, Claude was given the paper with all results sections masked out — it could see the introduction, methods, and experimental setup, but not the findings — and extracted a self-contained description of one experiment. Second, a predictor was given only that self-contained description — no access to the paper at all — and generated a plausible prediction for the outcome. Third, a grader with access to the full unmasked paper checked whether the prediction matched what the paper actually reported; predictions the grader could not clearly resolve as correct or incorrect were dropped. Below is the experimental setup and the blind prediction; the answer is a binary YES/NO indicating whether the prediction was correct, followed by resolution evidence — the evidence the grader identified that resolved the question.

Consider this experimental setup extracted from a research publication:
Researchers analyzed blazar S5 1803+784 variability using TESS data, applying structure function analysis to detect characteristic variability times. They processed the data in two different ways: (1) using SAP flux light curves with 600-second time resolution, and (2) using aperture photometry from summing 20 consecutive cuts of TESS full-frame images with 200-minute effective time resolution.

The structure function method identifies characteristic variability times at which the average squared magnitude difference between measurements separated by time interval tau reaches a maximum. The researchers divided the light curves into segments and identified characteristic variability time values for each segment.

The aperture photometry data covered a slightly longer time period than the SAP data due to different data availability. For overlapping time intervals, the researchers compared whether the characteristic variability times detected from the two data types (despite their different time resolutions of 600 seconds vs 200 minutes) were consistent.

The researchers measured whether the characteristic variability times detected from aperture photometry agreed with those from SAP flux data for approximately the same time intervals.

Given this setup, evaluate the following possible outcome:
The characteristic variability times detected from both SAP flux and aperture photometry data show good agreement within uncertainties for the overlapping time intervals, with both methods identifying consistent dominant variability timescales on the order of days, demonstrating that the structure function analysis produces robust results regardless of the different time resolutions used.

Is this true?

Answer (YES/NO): YES